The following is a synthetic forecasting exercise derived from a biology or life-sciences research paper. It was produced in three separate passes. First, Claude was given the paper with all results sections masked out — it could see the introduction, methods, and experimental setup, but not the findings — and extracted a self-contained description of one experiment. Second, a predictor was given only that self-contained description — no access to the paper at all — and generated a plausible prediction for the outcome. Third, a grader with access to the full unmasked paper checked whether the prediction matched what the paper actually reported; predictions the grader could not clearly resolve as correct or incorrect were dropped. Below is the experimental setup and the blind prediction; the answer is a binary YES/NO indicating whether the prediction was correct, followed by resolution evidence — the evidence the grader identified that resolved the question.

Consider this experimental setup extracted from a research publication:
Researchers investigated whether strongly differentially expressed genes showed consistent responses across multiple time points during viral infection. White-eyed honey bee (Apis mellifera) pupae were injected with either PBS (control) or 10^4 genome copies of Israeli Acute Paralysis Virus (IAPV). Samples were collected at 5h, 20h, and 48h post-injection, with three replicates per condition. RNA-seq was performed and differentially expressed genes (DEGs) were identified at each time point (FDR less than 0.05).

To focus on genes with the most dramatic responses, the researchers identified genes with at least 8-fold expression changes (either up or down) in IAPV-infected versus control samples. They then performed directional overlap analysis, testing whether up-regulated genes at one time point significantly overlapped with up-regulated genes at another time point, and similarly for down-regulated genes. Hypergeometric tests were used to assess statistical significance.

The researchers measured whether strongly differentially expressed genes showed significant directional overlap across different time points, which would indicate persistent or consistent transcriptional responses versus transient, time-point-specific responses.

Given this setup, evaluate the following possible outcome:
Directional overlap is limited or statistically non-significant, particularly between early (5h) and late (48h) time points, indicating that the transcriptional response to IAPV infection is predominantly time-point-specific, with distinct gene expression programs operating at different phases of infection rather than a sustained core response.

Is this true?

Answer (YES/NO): NO